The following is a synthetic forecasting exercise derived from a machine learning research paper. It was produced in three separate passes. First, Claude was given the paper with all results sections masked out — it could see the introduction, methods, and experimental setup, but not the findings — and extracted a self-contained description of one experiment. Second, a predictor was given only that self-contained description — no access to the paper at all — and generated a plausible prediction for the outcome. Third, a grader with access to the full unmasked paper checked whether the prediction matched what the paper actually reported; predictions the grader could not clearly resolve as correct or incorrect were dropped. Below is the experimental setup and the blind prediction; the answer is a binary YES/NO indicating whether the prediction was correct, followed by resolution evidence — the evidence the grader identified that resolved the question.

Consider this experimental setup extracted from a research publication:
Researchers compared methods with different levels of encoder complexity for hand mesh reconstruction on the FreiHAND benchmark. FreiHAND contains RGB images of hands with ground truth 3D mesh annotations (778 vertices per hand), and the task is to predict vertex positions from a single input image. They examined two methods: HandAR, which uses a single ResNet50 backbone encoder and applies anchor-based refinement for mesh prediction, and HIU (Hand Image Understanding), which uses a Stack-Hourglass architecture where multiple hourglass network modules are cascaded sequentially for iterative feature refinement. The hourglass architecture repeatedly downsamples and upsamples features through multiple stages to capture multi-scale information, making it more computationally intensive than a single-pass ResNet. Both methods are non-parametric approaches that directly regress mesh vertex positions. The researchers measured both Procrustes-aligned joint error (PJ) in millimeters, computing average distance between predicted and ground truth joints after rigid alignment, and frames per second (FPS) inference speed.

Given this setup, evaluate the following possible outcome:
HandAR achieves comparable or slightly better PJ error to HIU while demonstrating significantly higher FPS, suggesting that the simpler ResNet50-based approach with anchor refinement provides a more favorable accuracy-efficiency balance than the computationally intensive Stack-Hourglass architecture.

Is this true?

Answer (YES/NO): YES